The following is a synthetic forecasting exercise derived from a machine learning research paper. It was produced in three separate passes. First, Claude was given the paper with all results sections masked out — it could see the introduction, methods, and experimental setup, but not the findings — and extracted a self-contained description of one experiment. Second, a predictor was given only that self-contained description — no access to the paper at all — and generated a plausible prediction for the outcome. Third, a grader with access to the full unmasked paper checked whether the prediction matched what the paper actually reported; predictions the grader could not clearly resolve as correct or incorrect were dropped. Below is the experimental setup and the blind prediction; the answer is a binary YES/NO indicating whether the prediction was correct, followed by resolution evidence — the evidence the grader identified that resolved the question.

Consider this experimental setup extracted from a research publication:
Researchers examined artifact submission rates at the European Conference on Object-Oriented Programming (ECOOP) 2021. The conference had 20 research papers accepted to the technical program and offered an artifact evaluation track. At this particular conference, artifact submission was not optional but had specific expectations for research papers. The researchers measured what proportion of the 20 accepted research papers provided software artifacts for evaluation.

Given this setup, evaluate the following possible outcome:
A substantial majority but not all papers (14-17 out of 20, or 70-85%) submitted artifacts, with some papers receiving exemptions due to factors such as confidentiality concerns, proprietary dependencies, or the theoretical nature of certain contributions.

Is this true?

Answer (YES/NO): NO